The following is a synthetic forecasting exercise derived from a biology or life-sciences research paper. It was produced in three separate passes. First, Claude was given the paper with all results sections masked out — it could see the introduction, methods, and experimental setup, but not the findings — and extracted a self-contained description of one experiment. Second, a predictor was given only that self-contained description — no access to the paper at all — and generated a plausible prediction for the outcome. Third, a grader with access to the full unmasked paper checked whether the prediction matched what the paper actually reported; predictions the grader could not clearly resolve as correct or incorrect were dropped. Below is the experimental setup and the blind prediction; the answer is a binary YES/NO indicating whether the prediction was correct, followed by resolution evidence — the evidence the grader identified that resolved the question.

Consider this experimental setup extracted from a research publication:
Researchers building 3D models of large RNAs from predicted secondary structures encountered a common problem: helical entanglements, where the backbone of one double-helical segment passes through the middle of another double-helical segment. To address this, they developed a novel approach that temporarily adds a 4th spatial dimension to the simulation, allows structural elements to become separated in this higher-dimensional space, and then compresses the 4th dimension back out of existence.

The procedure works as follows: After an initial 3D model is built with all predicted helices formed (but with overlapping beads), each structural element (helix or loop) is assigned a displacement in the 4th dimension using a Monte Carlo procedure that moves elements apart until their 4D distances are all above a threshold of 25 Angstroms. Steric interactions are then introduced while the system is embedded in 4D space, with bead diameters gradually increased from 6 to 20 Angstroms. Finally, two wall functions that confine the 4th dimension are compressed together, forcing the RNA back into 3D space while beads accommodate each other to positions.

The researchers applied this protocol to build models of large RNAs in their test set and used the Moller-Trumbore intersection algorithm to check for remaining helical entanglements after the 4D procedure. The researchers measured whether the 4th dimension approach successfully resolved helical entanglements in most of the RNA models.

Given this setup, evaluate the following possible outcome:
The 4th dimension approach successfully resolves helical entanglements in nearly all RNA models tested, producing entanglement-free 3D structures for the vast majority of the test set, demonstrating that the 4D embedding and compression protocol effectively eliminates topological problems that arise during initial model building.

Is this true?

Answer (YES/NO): YES